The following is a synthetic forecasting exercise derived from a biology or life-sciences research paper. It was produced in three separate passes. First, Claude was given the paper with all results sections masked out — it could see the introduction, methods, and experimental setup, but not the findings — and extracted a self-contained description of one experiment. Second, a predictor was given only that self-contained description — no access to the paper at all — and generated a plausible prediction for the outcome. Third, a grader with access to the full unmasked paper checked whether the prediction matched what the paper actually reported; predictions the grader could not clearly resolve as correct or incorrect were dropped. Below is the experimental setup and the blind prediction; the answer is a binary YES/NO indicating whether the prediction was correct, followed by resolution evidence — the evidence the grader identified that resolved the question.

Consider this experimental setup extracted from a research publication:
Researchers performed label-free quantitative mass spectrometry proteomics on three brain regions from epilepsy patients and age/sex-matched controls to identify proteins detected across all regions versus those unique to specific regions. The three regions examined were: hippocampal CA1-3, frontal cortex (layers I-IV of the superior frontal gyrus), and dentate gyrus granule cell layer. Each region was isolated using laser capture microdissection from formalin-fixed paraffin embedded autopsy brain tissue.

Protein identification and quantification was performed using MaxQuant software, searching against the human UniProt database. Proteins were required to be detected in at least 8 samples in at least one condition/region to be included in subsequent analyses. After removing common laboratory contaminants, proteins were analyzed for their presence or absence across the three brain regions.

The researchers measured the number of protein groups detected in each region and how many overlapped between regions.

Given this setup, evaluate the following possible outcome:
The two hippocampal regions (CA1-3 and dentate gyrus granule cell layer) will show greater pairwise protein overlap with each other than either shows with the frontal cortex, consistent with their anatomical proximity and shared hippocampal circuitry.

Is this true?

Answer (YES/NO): NO